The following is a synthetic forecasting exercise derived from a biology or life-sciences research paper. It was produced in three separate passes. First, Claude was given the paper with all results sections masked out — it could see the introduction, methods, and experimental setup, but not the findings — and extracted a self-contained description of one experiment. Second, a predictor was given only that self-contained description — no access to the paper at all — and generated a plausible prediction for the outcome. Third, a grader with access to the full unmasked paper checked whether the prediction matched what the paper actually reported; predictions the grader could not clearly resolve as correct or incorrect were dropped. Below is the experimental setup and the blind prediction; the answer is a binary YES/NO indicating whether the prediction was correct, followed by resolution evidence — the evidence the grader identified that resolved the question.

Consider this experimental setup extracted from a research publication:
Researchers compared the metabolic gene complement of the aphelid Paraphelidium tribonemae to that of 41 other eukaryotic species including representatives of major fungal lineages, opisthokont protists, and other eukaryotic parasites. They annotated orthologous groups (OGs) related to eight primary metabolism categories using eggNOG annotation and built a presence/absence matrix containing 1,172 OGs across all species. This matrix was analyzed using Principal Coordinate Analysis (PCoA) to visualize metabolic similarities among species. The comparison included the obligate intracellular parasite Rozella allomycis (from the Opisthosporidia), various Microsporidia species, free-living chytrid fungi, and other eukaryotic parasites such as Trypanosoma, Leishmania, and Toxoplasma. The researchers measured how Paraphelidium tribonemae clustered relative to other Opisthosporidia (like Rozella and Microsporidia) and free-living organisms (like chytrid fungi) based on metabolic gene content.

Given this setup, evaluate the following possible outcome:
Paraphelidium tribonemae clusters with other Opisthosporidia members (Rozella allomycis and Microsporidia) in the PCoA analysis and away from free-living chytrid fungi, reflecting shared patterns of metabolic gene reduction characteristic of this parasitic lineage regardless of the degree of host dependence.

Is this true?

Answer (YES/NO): NO